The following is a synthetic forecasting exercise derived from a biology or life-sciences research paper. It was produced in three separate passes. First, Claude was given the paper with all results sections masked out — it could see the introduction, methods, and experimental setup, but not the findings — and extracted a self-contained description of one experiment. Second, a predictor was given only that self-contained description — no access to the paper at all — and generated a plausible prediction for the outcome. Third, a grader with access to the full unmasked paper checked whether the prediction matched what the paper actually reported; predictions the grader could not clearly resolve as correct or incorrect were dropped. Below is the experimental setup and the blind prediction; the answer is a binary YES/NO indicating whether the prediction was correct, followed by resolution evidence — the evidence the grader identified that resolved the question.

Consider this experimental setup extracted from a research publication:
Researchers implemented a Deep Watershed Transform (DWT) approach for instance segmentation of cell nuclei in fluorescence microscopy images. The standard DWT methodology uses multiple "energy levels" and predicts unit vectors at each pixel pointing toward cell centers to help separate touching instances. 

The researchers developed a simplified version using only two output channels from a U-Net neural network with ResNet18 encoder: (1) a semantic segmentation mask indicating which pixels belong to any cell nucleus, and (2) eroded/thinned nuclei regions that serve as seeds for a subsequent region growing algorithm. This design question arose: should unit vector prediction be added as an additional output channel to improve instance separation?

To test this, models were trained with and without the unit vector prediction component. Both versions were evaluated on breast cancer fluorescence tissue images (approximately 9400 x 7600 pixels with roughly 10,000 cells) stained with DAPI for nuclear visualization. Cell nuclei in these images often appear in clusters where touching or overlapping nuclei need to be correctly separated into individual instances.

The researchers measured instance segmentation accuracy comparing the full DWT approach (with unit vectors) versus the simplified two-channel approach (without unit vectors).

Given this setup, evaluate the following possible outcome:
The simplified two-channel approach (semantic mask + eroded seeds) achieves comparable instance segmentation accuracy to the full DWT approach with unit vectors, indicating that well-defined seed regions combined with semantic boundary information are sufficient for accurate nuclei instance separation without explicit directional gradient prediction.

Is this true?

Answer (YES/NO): YES